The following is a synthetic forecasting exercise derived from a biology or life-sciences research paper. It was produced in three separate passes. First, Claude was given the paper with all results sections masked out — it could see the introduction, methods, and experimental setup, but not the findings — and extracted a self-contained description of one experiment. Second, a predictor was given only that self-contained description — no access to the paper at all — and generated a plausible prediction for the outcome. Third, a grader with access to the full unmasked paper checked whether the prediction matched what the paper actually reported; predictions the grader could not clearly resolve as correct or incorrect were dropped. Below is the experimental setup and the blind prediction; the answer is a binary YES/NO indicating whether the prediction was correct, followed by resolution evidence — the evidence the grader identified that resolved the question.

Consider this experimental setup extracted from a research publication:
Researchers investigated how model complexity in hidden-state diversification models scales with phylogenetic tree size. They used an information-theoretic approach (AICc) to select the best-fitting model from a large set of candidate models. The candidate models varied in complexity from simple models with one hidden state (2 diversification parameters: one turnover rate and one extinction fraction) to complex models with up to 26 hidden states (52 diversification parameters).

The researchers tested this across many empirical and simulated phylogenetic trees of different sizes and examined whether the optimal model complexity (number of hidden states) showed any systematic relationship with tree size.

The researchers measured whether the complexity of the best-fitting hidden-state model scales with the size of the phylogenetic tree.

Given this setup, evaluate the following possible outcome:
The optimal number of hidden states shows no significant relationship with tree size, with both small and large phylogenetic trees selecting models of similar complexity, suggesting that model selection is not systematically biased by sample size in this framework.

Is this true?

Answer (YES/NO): NO